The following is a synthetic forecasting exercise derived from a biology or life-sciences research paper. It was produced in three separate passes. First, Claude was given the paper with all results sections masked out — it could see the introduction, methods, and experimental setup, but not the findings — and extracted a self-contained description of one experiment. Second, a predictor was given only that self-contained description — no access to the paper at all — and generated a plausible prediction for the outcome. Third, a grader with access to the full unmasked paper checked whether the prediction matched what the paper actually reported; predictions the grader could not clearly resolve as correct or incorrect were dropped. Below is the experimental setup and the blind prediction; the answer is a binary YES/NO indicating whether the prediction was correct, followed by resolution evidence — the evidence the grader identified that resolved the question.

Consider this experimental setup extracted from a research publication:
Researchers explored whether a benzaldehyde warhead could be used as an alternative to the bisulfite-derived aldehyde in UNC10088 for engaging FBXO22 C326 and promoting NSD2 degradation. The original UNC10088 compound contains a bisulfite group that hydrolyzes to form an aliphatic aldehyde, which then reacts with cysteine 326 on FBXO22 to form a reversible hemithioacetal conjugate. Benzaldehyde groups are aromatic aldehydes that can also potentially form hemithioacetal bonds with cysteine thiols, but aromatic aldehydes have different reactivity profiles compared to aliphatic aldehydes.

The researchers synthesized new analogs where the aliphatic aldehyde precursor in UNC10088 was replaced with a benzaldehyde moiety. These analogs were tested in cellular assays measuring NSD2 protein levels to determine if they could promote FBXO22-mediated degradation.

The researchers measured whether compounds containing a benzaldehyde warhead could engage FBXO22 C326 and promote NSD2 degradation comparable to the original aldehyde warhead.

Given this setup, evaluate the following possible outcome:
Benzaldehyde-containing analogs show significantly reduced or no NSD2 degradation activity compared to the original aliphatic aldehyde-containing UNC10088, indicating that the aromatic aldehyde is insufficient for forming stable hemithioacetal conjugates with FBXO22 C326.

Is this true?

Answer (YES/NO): NO